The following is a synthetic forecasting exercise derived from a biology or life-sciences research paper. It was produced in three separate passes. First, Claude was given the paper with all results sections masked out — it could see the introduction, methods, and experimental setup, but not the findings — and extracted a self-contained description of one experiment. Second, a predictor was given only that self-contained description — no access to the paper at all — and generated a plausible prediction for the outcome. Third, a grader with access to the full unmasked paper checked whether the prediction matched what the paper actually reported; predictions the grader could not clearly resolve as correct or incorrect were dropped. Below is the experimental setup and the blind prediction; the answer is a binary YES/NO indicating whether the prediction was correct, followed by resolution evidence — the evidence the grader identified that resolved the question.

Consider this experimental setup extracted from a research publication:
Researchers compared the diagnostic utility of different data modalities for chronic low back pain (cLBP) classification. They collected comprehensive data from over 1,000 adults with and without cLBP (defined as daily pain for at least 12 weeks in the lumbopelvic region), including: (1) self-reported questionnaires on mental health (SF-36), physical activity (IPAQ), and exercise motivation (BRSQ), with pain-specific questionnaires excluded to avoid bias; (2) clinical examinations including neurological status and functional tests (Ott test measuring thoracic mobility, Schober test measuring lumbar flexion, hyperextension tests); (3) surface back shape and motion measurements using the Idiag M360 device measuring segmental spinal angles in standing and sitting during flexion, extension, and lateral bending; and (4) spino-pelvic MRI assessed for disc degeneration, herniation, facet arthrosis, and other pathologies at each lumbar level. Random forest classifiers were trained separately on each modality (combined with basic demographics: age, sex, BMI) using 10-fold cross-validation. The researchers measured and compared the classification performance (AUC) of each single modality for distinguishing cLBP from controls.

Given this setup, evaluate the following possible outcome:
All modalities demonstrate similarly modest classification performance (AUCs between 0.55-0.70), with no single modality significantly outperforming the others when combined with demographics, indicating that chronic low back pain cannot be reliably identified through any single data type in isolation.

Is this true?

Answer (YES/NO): NO